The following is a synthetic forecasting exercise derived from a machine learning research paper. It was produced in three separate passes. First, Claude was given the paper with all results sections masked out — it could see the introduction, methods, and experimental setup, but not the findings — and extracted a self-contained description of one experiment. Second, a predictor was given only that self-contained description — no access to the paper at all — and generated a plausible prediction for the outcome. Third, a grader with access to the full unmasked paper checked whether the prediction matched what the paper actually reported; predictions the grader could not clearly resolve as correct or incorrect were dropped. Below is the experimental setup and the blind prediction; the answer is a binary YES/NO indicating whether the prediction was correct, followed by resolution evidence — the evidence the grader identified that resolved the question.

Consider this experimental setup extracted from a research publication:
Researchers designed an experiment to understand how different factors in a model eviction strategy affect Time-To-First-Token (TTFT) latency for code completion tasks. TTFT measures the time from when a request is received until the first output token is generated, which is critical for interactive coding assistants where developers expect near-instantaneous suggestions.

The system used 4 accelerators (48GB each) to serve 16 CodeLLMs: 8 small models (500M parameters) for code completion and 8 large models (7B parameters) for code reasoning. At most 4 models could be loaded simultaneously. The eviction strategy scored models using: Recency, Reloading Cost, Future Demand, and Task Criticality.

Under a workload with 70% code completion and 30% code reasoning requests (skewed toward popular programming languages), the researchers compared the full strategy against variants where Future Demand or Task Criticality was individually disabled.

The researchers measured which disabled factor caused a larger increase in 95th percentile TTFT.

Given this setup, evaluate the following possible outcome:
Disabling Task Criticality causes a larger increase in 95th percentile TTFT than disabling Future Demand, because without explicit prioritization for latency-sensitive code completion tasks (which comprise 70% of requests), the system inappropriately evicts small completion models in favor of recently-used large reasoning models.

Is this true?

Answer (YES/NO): YES